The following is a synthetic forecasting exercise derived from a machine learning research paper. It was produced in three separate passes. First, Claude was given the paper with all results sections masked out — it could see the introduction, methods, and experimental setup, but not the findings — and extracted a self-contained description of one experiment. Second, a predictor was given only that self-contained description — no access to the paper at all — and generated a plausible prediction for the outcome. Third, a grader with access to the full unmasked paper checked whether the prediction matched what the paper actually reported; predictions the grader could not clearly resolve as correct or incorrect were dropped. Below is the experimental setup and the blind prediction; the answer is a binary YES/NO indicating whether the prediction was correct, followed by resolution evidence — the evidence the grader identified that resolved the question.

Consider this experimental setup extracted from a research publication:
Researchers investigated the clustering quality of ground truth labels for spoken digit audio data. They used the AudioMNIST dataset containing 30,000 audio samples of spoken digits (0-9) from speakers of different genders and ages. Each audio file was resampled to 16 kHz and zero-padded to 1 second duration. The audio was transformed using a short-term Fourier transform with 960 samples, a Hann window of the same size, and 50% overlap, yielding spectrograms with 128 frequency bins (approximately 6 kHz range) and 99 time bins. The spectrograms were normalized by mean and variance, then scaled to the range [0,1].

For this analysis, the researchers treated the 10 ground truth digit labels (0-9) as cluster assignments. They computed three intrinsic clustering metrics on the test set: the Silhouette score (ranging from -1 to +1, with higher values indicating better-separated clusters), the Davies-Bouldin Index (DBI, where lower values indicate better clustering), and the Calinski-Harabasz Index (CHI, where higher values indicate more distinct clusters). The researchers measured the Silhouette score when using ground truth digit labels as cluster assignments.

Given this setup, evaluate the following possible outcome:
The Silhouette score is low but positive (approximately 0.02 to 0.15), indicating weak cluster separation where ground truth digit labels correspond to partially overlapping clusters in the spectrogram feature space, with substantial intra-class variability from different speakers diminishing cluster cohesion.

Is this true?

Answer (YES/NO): NO